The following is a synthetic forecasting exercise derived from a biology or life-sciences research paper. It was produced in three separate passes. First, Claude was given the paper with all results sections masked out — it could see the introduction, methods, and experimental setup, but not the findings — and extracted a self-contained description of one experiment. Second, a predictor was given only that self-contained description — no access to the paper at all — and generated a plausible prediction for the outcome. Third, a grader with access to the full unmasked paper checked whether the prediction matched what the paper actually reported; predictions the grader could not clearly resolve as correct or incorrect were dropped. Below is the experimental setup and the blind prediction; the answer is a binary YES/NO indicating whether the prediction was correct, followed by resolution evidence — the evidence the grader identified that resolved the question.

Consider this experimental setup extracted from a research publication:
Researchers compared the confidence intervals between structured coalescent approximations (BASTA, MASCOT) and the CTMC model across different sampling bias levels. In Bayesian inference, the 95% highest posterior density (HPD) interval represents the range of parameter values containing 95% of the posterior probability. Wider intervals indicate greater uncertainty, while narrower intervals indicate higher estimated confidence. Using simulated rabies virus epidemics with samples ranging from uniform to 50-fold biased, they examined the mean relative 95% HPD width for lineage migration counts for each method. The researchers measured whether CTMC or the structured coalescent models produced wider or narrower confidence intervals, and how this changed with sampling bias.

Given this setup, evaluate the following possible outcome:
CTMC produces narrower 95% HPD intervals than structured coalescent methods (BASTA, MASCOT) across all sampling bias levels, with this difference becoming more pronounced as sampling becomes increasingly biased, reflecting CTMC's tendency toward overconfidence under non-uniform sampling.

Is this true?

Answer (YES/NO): YES